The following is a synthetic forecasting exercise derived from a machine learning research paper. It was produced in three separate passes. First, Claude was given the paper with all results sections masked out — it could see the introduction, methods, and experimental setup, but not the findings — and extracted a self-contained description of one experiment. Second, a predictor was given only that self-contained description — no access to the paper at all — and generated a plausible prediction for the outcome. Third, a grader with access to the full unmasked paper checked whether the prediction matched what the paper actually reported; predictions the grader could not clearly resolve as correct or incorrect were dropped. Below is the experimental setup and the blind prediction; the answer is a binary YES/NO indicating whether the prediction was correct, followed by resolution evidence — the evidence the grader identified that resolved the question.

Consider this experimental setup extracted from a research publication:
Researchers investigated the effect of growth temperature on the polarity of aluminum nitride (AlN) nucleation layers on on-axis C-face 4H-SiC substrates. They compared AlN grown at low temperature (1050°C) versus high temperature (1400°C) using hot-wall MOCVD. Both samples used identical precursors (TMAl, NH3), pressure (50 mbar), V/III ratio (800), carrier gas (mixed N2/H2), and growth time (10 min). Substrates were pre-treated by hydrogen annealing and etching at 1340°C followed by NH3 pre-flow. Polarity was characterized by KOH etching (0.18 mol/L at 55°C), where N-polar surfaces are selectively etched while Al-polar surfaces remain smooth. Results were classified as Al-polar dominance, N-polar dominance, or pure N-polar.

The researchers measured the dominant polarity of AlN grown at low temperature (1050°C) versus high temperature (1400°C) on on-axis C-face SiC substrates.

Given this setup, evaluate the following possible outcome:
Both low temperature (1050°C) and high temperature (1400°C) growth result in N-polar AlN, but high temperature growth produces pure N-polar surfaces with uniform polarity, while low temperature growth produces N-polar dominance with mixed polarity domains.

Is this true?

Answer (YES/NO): NO